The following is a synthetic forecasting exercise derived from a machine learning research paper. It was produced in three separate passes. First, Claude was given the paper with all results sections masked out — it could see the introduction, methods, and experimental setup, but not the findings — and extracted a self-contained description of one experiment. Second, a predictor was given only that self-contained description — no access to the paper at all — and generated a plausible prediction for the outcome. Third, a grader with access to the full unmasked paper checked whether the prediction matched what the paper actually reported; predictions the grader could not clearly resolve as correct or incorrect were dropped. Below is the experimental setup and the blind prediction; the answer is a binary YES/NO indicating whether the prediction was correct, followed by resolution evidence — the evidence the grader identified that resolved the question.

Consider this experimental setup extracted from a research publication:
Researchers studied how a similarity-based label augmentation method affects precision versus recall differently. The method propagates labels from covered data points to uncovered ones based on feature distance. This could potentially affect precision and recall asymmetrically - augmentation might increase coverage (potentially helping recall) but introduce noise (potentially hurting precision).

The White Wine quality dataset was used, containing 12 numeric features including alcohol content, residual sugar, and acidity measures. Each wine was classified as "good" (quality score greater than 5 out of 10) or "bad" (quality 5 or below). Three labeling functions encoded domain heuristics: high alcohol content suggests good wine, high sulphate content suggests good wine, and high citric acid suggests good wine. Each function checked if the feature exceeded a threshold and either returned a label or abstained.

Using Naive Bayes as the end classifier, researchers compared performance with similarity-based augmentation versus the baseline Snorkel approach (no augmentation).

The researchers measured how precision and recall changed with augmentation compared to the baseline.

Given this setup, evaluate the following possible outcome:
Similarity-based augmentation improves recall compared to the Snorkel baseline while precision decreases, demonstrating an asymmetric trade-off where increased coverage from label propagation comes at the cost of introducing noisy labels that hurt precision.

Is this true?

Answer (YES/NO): YES